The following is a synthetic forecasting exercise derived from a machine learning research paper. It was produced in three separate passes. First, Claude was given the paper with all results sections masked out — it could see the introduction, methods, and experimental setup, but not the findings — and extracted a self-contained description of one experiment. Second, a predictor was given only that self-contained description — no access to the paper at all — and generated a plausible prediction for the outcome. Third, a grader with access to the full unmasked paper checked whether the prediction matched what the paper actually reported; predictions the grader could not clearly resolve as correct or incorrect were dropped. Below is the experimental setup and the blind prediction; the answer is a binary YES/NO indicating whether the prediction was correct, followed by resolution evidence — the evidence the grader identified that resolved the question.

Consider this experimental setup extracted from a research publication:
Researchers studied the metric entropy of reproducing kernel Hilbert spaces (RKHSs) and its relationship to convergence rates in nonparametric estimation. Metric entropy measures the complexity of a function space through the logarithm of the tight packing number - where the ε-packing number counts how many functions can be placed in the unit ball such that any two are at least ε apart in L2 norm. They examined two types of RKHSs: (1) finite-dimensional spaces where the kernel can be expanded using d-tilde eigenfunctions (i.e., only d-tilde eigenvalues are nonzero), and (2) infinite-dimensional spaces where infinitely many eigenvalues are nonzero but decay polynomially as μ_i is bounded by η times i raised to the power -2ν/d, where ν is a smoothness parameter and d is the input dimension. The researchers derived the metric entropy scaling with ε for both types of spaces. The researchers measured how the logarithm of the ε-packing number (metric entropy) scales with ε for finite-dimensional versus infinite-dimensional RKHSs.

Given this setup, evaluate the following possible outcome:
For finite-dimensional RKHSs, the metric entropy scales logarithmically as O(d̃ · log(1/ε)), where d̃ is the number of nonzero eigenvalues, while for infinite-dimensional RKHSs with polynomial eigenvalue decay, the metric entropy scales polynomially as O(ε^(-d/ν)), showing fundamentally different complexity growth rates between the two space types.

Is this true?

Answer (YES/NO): YES